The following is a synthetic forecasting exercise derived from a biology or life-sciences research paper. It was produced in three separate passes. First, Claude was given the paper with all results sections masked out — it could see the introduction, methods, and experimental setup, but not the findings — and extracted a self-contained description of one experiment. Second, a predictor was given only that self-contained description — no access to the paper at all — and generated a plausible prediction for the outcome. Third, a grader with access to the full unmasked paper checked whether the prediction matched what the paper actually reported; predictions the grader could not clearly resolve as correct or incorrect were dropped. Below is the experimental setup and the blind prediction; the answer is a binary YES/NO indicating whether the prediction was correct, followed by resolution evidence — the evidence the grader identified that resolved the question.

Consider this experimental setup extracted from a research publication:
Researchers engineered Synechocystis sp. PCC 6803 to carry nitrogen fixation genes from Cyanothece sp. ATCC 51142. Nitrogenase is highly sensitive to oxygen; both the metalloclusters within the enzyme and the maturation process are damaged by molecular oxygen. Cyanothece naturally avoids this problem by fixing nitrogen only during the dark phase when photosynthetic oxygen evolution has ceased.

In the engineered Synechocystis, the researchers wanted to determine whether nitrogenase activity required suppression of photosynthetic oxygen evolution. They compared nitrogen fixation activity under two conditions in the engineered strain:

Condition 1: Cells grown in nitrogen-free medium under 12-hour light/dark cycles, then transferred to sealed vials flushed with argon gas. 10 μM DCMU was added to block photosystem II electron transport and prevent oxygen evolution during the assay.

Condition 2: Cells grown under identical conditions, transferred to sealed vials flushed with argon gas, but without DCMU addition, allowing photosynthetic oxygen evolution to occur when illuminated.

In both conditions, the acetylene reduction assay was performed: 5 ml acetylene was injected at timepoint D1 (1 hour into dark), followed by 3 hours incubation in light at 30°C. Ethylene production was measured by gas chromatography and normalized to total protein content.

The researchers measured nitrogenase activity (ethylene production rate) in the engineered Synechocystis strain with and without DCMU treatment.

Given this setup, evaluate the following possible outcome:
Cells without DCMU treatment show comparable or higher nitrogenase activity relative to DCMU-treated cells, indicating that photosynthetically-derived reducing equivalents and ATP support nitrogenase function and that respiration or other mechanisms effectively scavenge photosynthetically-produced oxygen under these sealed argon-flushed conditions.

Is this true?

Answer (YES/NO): NO